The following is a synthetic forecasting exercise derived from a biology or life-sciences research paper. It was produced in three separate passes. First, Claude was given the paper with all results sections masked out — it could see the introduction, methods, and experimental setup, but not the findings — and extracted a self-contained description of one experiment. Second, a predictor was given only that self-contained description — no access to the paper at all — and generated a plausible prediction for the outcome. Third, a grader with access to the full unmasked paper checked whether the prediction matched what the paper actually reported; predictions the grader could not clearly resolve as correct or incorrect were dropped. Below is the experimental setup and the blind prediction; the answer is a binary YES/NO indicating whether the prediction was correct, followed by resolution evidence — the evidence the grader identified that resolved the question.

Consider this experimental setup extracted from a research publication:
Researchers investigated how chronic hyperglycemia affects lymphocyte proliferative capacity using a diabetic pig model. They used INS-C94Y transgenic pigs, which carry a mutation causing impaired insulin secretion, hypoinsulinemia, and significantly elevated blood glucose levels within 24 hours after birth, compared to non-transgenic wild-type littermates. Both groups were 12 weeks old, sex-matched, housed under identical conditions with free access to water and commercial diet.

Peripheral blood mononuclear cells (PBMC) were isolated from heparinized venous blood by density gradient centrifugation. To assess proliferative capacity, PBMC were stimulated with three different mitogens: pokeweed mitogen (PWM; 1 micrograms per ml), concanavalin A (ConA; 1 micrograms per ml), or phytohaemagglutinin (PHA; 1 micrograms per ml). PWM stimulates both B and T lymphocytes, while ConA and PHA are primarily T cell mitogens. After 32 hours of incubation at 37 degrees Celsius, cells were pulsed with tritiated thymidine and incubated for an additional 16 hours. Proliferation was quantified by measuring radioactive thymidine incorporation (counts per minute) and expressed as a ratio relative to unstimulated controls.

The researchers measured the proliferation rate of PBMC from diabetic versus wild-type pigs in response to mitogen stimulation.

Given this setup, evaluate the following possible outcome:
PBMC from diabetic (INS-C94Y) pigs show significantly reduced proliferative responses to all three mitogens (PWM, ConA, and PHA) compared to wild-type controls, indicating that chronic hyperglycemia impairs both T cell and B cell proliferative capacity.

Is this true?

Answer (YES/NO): NO